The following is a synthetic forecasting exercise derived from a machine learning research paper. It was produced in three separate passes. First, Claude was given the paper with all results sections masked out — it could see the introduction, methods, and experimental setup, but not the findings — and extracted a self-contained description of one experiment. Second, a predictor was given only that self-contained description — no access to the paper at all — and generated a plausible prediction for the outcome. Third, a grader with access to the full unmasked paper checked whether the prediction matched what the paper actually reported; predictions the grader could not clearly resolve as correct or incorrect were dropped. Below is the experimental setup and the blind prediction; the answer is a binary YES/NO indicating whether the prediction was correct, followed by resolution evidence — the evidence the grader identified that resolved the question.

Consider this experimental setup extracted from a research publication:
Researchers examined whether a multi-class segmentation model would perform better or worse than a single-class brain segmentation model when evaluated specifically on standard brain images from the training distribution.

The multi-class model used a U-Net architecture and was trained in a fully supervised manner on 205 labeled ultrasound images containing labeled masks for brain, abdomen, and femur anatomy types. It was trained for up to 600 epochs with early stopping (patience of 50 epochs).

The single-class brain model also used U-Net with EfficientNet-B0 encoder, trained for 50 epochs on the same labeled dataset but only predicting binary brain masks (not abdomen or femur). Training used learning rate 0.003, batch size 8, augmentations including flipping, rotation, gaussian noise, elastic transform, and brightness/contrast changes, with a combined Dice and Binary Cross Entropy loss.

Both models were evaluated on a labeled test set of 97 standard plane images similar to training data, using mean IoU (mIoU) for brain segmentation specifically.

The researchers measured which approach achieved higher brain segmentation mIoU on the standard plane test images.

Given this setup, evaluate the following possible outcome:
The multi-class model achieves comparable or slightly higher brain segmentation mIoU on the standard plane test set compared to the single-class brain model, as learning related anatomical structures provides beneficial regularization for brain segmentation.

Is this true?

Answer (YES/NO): NO